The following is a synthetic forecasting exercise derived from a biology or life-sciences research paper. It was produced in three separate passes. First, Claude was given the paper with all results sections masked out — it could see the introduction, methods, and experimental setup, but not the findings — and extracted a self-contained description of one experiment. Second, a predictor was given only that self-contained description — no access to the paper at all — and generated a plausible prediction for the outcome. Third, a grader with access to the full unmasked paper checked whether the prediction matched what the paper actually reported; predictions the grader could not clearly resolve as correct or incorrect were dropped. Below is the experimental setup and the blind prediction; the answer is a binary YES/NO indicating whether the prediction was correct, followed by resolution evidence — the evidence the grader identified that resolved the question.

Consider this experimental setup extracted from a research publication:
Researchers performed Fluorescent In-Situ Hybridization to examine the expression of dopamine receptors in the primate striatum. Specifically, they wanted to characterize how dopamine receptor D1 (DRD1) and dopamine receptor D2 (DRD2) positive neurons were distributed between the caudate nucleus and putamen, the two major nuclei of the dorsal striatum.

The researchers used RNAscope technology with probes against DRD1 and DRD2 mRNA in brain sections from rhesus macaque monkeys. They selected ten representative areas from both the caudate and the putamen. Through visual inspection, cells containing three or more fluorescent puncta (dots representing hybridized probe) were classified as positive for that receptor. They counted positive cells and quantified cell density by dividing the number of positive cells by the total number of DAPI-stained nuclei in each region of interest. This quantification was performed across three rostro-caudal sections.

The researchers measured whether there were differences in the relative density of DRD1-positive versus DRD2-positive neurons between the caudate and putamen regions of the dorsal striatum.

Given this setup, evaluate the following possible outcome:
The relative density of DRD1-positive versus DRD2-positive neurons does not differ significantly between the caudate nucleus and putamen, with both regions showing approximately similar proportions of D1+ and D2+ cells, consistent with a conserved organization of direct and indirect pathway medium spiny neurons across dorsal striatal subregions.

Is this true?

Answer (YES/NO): YES